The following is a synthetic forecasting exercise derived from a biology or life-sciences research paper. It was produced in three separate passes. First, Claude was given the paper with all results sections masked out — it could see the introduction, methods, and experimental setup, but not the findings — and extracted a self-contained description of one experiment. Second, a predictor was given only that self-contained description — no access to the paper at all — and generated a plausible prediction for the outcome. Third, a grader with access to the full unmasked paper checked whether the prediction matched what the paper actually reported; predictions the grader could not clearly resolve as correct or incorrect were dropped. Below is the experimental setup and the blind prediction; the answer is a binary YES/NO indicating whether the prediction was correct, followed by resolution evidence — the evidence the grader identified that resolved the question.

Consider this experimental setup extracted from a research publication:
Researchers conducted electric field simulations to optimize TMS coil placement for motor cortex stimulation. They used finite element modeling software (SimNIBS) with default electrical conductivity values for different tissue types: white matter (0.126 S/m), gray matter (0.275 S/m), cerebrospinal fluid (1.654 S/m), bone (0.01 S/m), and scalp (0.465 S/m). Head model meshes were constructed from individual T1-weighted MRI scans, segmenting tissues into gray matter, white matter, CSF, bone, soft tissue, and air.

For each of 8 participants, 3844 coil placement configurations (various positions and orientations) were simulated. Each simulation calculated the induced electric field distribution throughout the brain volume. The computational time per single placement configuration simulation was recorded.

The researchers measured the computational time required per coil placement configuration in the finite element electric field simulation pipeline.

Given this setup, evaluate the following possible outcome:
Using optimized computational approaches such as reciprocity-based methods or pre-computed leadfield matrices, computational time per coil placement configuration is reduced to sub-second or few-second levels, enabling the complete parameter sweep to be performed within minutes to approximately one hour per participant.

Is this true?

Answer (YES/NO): NO